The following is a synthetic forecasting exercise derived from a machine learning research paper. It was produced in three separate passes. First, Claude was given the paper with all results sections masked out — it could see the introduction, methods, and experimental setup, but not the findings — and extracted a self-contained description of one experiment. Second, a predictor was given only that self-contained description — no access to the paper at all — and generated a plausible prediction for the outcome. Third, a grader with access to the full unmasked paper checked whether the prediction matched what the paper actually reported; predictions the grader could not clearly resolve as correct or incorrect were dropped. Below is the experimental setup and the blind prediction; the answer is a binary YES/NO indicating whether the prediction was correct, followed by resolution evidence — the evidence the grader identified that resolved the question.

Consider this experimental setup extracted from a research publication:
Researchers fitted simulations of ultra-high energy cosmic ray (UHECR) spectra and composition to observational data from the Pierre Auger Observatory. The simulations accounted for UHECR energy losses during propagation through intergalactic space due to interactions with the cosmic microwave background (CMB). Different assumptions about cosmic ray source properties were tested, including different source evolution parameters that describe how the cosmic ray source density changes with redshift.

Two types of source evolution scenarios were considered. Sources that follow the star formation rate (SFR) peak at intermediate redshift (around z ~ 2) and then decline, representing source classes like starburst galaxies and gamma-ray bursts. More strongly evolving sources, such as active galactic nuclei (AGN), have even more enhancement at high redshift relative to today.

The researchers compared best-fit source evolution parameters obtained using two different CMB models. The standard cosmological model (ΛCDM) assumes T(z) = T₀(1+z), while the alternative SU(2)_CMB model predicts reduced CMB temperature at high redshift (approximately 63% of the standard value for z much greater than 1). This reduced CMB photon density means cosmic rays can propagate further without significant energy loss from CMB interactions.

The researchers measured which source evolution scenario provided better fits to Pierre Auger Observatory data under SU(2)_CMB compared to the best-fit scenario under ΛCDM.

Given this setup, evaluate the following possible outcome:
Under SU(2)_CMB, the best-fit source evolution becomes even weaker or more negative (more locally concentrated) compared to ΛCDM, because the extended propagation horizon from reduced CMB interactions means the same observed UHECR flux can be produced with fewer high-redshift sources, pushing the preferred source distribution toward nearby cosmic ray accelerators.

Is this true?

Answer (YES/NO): YES